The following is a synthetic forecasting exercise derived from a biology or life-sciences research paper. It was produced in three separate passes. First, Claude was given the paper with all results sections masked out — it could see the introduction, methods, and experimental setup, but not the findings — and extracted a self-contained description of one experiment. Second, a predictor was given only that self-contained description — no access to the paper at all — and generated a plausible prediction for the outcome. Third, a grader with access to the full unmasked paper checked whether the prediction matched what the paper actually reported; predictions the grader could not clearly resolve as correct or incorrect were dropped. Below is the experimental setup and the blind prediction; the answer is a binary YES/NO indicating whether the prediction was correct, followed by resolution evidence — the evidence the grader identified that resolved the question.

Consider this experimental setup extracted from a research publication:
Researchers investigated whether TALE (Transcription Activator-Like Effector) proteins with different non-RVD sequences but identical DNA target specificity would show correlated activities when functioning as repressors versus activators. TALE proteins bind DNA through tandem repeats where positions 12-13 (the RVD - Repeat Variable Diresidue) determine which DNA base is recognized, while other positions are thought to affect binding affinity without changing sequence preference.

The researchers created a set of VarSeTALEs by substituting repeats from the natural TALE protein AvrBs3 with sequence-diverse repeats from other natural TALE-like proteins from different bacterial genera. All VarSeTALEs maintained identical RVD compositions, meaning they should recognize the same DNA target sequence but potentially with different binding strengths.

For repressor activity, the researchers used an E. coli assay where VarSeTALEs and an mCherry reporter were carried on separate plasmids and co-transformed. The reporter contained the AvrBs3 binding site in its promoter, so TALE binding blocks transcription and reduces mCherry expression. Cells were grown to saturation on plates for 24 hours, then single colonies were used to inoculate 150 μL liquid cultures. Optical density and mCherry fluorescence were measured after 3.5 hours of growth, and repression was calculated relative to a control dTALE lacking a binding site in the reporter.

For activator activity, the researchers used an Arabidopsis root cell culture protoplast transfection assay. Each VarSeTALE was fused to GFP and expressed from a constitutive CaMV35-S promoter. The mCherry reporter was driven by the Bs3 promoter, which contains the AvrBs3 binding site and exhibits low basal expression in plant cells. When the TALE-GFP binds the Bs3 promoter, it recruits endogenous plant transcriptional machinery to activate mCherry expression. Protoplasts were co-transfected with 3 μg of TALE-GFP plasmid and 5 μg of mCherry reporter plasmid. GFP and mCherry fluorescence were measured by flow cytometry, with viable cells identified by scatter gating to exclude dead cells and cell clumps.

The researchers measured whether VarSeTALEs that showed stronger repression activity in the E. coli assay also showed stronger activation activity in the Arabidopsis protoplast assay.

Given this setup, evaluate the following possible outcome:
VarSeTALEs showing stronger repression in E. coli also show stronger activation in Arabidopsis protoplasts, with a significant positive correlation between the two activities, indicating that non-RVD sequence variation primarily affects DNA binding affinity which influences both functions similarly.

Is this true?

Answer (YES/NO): NO